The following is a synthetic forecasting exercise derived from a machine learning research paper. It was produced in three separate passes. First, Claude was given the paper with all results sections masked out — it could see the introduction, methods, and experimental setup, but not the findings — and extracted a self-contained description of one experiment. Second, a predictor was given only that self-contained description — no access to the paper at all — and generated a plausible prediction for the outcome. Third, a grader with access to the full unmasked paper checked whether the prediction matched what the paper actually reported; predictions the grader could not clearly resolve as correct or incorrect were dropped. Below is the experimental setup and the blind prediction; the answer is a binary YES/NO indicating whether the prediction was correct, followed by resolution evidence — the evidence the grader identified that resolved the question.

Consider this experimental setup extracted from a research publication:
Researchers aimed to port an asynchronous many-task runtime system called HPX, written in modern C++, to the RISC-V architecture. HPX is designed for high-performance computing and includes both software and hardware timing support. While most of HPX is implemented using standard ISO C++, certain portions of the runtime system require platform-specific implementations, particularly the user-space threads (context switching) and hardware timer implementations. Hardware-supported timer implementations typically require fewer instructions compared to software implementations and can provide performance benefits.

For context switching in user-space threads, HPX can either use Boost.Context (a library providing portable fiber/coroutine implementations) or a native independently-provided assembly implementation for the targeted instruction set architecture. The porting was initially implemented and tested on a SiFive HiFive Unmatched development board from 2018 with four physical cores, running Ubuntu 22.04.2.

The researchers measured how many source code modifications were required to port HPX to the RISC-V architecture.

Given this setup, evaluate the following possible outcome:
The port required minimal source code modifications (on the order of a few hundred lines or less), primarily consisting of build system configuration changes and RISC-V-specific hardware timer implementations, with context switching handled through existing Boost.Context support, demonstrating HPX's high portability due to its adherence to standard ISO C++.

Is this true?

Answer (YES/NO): YES